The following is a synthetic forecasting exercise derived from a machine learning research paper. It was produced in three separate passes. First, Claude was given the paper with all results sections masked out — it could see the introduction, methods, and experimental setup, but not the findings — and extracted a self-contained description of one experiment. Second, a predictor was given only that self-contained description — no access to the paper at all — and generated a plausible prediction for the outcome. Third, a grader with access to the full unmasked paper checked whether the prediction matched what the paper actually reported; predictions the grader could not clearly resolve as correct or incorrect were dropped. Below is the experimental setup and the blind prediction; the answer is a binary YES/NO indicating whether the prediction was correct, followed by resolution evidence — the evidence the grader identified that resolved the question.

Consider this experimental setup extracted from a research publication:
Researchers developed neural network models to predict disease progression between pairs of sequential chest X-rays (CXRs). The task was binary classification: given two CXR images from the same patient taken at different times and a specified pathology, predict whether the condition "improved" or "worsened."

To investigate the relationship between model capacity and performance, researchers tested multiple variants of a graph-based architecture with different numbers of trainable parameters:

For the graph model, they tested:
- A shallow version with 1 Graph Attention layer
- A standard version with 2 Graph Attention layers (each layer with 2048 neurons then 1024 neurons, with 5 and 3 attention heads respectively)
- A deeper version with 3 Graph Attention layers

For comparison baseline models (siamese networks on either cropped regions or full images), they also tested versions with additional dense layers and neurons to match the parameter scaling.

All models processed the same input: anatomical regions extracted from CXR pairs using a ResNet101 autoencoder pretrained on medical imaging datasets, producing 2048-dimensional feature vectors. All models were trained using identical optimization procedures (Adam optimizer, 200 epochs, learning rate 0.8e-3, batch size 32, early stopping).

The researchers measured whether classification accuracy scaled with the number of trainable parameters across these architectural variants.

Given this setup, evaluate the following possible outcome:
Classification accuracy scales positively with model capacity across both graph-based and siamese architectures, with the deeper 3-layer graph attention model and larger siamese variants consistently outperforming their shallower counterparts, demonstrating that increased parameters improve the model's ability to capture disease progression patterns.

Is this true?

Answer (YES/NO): NO